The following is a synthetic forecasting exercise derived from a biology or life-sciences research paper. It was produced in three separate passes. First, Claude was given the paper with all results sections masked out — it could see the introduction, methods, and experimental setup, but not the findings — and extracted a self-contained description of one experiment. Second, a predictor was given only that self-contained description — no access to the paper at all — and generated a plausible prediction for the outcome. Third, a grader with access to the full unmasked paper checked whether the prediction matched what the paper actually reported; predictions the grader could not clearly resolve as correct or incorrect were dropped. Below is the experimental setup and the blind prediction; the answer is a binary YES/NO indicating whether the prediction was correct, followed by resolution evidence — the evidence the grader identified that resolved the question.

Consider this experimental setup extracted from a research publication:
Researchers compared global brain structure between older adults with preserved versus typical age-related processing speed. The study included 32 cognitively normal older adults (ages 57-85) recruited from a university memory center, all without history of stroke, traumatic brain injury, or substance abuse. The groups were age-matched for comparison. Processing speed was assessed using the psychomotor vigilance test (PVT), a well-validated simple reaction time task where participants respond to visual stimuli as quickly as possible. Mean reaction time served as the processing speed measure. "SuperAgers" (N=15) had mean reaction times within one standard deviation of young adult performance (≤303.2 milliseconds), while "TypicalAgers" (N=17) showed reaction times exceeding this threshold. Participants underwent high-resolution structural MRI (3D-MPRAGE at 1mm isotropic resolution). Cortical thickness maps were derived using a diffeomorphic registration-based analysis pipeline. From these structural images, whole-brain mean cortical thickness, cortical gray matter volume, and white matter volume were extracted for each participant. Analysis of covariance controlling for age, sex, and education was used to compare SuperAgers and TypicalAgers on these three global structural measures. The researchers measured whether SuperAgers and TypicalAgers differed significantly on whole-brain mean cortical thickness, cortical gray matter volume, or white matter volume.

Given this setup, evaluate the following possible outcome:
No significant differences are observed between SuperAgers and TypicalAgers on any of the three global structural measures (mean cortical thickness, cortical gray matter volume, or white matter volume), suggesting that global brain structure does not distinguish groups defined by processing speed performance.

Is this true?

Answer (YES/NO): NO